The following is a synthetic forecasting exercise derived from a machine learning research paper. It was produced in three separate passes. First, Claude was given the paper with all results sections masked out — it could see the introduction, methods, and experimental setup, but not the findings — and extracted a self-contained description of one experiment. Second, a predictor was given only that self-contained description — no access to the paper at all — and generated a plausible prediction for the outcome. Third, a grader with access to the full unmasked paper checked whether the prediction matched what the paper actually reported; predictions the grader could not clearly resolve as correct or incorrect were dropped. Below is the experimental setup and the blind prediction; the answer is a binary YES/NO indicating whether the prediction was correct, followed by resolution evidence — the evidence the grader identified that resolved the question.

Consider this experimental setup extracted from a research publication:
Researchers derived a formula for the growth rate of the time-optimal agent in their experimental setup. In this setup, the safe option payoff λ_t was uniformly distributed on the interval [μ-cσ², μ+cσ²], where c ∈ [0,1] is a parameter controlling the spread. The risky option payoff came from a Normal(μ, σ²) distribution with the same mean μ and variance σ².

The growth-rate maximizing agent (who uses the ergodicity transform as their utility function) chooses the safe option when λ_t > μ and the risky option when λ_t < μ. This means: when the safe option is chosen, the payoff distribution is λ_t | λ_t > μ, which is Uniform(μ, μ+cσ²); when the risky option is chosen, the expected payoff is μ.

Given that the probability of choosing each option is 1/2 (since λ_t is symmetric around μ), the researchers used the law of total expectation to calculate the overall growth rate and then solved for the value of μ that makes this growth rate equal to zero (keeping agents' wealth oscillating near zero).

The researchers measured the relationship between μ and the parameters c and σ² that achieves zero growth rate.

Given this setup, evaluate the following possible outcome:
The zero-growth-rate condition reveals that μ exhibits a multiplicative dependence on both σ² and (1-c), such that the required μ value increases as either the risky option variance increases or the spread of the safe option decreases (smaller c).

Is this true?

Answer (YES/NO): NO